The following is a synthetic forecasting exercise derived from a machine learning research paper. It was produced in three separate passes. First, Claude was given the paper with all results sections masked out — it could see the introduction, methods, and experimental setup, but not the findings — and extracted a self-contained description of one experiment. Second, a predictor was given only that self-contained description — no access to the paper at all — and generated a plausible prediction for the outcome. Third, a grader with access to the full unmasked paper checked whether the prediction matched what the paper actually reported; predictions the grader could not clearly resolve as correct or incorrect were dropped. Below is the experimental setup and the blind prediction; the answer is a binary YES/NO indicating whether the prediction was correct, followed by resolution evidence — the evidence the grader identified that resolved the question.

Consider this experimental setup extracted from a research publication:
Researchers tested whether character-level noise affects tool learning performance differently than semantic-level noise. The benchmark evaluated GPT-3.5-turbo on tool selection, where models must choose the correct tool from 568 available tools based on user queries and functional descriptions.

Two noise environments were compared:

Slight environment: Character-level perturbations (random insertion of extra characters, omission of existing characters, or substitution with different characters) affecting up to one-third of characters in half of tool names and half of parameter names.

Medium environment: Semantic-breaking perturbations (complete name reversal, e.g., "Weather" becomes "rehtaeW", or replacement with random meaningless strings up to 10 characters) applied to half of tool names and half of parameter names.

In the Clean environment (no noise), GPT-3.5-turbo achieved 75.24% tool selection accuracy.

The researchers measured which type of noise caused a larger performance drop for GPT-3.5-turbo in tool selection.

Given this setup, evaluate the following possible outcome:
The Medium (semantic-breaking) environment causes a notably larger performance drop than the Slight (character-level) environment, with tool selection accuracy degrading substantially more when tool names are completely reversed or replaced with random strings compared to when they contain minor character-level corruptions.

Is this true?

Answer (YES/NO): NO